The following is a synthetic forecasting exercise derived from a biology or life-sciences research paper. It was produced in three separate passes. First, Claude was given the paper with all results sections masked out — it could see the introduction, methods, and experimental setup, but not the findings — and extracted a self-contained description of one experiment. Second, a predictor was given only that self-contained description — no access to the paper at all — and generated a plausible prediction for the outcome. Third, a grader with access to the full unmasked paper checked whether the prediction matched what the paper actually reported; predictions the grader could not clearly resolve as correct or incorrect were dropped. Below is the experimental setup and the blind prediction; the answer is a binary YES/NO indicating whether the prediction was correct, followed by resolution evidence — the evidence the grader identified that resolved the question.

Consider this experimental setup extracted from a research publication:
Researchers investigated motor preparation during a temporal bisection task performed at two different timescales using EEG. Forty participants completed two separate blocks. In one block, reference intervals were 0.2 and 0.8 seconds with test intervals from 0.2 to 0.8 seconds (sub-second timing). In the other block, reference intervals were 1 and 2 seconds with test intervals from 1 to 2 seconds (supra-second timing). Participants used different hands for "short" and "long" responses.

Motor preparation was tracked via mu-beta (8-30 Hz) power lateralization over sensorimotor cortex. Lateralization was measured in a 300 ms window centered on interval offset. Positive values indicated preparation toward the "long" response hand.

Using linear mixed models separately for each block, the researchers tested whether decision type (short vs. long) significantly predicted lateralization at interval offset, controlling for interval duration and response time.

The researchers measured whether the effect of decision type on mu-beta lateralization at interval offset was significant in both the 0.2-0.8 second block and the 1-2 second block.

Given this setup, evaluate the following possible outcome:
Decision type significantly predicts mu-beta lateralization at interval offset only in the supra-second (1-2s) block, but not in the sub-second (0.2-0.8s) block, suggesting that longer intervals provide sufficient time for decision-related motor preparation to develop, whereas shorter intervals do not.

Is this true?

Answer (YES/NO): NO